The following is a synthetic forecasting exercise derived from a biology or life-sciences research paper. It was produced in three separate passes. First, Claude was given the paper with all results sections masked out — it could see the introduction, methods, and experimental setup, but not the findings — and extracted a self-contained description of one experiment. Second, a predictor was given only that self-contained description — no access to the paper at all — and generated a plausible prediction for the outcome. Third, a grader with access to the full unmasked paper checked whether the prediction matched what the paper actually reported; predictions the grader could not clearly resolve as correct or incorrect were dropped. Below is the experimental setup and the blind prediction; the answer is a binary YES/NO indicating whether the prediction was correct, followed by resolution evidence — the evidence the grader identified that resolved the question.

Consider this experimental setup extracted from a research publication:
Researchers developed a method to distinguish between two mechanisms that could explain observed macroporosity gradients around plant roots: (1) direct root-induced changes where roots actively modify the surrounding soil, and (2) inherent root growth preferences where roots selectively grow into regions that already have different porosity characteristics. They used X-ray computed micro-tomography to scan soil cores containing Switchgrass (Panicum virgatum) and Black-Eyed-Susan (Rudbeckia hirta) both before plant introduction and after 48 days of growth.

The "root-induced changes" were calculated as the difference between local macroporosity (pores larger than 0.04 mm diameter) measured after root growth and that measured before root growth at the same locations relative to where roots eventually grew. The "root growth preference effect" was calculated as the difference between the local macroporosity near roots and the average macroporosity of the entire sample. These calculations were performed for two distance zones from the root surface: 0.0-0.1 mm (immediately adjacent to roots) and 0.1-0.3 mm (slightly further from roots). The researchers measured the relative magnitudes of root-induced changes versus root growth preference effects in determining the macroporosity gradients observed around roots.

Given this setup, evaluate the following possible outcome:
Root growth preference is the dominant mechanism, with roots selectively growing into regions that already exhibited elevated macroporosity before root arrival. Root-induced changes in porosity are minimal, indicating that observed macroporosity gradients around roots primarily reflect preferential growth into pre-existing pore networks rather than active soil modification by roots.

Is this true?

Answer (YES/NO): NO